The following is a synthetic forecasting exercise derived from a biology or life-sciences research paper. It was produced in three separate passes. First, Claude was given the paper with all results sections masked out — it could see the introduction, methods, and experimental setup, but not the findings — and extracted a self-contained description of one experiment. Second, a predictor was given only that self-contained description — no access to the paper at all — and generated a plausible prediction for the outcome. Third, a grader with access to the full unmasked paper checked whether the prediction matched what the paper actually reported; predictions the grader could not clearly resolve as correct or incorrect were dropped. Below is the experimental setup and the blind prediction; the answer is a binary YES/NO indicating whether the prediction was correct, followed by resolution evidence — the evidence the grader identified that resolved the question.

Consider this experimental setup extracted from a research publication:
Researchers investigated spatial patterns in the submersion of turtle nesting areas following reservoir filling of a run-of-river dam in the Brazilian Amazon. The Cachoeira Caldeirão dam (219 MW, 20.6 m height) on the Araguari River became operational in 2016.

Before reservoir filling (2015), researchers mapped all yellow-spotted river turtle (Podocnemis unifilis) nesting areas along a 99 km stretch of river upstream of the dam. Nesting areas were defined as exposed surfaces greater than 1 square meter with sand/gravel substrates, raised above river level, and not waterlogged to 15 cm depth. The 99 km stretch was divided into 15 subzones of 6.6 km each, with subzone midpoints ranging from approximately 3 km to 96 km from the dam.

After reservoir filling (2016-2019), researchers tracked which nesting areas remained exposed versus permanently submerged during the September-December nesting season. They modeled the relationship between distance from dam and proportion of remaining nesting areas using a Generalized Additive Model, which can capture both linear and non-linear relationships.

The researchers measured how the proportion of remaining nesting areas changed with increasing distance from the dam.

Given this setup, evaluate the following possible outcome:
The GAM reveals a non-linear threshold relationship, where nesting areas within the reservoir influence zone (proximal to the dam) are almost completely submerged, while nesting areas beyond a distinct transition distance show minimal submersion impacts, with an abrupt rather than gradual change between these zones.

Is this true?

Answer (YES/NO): NO